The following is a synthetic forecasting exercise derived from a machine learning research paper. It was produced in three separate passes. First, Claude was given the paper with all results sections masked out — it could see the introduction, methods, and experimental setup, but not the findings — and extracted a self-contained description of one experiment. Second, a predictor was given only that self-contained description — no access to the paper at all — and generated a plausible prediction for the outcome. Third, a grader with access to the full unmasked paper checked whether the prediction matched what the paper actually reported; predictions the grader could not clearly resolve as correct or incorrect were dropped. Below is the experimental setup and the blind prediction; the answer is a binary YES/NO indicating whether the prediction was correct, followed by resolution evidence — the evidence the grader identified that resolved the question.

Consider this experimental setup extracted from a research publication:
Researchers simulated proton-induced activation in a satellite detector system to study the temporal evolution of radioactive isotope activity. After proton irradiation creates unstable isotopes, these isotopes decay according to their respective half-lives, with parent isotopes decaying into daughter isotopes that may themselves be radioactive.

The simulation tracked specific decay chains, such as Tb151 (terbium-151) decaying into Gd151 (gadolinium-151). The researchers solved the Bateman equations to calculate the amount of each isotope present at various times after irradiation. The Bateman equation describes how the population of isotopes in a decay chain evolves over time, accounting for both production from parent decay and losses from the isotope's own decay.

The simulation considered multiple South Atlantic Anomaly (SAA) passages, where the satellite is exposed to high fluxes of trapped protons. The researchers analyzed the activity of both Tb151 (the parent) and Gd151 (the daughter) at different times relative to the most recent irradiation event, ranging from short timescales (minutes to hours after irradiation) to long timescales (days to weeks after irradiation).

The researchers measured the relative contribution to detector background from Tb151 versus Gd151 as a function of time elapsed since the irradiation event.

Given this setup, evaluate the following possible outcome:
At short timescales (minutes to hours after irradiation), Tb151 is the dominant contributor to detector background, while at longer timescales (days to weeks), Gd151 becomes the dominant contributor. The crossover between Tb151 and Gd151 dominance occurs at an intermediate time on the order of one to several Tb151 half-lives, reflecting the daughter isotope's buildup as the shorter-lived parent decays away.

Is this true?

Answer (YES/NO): YES